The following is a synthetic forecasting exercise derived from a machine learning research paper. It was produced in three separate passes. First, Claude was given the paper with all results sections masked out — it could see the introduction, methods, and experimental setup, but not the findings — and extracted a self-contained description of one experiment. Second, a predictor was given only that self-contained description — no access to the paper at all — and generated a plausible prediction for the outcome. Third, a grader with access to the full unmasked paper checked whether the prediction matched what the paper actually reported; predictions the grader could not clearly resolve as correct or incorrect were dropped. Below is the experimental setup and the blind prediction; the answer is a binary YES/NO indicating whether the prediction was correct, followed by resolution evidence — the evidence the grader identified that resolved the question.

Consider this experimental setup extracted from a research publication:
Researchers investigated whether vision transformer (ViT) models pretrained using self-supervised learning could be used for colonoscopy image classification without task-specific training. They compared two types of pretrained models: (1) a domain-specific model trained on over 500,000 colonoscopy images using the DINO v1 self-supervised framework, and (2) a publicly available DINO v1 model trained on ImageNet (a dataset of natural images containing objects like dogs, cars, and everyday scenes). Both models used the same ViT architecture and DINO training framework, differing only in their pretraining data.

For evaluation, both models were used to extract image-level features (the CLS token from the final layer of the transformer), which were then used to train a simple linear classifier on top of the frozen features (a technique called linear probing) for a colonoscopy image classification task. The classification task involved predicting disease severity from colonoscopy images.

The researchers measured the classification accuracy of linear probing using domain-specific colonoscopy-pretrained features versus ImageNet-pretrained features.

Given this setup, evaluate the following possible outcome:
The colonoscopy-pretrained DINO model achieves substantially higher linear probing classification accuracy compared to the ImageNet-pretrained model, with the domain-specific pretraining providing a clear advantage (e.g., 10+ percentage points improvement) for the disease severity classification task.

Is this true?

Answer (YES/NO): NO